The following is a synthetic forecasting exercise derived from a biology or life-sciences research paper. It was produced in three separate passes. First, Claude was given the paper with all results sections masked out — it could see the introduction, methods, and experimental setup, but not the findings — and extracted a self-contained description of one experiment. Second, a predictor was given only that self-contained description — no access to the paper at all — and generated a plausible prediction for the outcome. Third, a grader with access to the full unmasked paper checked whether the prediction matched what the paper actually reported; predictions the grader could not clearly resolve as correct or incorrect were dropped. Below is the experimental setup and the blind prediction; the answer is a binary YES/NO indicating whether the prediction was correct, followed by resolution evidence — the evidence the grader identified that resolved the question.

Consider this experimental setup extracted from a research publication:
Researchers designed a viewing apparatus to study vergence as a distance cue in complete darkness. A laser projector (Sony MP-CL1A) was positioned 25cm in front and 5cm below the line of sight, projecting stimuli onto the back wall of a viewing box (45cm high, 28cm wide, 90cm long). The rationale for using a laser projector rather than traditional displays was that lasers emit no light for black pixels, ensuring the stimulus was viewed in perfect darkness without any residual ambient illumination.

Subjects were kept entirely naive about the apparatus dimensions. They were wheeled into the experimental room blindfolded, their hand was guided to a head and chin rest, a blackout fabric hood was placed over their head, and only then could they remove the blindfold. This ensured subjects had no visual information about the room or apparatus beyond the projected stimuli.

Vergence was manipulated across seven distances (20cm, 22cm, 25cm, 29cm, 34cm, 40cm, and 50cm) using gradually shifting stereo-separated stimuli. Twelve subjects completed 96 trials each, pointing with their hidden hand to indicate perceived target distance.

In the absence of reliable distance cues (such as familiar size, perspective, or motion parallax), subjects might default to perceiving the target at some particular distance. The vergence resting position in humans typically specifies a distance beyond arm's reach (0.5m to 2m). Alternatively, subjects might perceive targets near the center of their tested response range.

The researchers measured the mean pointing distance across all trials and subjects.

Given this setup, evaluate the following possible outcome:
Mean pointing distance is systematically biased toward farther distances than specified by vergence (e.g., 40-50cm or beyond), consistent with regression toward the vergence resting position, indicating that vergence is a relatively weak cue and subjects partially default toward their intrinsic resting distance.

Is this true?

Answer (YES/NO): NO